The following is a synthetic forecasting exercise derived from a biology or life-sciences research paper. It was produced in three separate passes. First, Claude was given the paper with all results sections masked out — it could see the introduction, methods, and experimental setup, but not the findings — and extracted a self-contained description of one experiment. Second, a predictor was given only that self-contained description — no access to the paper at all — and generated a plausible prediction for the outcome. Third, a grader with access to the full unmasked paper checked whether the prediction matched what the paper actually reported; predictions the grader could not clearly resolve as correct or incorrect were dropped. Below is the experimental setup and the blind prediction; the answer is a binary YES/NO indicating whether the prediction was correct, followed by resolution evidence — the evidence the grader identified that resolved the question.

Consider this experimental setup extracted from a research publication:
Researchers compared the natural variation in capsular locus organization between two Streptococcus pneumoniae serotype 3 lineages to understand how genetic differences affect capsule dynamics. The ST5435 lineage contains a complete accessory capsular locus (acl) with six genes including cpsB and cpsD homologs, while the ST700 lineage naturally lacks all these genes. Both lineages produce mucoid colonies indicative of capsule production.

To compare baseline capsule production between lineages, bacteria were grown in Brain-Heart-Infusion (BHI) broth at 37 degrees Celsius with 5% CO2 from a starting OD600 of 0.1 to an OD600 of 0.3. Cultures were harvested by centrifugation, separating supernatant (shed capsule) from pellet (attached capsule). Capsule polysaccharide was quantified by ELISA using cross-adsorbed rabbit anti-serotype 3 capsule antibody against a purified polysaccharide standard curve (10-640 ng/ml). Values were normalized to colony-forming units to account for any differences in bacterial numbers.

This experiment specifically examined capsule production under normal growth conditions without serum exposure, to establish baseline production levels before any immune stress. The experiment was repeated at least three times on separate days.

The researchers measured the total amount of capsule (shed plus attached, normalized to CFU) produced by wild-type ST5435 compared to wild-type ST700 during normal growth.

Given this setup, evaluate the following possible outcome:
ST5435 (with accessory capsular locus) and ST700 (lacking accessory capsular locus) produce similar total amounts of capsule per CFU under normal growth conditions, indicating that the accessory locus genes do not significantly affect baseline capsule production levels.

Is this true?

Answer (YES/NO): NO